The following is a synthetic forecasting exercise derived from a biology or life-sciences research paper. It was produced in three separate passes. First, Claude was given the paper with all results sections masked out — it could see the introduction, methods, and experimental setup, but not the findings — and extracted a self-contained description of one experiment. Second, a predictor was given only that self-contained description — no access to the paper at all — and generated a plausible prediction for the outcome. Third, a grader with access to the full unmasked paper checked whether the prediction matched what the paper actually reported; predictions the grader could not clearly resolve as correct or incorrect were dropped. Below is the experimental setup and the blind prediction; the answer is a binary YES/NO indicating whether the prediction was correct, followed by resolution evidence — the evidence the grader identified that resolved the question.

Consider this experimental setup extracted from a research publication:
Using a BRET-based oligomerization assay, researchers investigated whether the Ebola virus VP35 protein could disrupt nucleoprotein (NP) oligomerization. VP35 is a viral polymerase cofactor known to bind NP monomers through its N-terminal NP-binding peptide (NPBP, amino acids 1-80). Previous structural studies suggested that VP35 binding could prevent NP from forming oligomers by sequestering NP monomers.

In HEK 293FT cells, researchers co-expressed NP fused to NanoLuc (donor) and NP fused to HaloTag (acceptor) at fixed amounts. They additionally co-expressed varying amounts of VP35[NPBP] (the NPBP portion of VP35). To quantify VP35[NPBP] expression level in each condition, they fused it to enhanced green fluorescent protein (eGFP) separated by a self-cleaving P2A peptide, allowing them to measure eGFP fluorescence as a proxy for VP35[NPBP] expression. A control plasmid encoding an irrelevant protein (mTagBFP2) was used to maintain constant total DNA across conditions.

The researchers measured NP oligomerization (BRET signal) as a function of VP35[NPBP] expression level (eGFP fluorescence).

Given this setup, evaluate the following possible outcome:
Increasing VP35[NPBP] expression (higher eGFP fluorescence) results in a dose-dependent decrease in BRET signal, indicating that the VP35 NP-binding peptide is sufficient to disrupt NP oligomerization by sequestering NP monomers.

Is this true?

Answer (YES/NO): YES